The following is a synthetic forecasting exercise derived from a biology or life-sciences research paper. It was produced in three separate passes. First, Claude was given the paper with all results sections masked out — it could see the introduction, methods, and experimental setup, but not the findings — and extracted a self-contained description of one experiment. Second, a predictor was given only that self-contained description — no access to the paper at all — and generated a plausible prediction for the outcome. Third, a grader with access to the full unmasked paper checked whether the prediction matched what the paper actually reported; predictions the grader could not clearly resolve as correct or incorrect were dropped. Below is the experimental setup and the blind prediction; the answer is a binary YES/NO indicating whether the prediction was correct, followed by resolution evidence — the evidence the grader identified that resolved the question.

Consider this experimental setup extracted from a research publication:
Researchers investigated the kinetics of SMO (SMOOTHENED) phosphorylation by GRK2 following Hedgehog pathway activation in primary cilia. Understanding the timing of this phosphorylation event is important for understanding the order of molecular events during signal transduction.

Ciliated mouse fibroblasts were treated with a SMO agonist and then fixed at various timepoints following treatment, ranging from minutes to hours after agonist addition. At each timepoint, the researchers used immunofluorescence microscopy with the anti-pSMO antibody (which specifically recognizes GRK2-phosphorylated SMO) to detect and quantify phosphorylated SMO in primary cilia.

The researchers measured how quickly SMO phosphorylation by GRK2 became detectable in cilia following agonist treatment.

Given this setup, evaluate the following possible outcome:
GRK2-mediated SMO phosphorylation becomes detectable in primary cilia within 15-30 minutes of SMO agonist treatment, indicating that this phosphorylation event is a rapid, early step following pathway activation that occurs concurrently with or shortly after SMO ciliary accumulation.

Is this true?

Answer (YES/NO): NO